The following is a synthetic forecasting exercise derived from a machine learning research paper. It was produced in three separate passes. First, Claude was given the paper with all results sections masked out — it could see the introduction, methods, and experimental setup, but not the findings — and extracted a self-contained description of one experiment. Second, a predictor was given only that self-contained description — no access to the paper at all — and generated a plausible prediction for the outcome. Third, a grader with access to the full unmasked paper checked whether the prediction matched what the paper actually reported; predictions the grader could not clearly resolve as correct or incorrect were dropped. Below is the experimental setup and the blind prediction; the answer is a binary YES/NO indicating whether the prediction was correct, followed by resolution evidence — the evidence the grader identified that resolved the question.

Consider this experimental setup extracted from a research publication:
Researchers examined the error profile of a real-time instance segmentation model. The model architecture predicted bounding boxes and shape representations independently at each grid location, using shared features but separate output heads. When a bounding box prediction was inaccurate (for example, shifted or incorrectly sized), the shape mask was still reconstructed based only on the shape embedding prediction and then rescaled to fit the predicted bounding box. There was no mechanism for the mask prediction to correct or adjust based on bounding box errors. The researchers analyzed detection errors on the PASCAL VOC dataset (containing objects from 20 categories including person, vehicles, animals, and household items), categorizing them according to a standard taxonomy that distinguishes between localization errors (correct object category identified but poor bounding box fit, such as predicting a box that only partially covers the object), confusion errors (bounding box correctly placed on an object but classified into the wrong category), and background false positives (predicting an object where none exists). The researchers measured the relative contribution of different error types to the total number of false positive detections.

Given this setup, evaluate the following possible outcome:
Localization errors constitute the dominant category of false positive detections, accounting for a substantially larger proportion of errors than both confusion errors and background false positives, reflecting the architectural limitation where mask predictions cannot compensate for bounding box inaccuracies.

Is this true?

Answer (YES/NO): YES